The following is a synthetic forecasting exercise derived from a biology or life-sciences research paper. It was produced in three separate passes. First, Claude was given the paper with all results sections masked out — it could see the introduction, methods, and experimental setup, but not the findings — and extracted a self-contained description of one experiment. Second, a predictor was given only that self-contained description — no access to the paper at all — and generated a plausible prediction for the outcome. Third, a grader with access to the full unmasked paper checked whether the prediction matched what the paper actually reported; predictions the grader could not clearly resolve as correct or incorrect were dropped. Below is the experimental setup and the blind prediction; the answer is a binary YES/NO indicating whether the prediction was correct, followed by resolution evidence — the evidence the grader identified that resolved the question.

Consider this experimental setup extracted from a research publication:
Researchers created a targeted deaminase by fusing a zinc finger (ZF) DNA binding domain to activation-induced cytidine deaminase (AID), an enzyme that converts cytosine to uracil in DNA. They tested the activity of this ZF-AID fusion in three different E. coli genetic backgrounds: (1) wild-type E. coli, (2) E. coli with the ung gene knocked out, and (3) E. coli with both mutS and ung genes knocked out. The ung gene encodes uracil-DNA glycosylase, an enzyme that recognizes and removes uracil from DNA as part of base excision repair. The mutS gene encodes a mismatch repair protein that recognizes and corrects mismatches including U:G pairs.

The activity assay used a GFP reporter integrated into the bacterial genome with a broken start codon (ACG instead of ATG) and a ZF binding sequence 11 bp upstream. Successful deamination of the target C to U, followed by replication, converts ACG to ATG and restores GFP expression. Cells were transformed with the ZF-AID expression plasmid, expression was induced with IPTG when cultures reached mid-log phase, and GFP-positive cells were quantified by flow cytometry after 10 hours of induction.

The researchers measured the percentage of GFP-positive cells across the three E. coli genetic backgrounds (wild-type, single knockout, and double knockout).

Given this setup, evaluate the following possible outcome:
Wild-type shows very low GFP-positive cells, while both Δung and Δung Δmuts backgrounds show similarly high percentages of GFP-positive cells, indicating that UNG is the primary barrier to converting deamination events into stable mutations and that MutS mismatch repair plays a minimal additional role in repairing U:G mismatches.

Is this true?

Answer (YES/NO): NO